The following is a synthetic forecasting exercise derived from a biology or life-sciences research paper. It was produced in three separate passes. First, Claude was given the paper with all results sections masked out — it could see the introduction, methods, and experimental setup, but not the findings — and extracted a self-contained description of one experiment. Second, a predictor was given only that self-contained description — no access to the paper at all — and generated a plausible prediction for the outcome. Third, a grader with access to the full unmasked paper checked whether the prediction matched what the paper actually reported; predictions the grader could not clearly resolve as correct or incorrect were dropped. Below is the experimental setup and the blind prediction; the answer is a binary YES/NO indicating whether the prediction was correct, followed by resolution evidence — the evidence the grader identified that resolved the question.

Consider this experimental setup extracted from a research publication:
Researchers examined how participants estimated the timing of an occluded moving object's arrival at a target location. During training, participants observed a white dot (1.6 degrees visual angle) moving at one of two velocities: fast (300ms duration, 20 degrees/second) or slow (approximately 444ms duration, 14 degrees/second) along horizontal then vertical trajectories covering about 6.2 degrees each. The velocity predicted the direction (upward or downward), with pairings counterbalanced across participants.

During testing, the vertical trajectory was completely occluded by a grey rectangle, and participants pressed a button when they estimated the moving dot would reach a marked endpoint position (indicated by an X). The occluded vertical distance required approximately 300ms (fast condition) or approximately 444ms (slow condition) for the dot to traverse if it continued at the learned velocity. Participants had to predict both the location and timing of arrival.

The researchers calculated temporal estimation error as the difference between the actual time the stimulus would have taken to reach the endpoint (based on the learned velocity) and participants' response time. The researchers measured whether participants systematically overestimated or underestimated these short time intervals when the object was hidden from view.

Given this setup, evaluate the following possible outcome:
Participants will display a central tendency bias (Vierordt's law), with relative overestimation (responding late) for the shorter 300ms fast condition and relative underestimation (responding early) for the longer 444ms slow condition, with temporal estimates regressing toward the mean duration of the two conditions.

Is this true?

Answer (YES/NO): NO